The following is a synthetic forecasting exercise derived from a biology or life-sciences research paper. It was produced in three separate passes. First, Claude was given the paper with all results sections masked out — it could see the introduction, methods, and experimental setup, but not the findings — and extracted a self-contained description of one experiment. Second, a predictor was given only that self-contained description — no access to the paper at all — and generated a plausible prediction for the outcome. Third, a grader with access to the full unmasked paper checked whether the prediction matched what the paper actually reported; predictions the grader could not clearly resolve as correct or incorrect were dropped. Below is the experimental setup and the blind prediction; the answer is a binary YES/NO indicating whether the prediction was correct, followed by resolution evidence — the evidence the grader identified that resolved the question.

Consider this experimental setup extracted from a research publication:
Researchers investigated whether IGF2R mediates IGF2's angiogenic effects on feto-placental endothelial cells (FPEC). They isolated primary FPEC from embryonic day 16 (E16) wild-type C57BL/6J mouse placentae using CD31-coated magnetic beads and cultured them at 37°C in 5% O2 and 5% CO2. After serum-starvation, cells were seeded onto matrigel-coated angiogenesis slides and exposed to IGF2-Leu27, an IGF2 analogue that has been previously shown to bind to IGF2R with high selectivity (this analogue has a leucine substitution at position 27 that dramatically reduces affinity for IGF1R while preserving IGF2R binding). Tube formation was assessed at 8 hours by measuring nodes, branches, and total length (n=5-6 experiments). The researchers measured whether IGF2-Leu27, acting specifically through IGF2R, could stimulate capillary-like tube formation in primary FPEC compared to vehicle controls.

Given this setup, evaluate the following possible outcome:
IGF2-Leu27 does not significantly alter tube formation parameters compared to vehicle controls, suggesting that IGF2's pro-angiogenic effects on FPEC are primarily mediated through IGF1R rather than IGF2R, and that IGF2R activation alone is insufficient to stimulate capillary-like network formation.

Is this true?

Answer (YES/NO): NO